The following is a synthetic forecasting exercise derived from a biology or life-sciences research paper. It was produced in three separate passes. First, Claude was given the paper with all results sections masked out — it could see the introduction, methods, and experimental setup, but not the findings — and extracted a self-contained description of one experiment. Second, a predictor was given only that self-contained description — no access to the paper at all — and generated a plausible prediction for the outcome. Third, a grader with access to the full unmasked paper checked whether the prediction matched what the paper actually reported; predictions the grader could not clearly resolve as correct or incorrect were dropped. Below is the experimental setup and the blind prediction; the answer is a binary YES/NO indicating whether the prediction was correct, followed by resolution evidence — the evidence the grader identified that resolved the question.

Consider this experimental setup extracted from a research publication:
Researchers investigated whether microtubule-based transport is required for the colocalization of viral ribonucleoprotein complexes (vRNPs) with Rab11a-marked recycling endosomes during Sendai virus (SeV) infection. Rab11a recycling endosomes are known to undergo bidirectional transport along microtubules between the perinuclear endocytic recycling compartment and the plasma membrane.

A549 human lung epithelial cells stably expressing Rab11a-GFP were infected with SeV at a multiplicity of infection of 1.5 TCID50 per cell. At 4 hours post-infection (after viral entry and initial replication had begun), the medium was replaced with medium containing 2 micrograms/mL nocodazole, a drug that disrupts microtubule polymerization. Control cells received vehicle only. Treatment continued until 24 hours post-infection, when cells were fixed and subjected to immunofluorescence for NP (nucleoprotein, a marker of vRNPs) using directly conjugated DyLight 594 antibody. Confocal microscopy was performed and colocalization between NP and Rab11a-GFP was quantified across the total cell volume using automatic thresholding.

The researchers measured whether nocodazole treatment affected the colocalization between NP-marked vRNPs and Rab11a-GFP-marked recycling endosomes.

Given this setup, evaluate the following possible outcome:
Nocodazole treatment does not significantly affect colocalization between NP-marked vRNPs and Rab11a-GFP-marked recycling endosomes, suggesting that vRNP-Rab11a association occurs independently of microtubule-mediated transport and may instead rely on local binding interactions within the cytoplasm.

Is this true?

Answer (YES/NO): NO